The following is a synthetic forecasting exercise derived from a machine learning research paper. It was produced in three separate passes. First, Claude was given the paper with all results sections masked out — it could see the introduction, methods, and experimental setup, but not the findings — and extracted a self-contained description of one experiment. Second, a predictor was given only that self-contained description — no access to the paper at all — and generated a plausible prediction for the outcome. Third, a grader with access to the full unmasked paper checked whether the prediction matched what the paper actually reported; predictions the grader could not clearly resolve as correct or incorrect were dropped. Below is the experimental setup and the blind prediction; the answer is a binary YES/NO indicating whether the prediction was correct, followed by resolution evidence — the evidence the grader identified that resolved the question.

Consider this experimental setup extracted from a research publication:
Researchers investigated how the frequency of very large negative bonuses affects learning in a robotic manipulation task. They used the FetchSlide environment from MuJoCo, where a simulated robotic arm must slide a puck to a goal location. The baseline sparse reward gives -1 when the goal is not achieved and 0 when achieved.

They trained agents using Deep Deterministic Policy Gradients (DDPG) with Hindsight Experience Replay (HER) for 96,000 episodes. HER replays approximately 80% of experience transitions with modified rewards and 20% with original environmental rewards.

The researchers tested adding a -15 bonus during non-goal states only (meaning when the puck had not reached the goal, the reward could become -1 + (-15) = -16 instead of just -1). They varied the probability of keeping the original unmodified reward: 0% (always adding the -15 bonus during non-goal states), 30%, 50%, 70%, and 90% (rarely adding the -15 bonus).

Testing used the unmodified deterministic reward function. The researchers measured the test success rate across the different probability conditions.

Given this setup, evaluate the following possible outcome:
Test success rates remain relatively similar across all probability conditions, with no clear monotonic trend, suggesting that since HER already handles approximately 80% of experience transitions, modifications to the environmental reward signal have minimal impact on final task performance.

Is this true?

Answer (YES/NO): NO